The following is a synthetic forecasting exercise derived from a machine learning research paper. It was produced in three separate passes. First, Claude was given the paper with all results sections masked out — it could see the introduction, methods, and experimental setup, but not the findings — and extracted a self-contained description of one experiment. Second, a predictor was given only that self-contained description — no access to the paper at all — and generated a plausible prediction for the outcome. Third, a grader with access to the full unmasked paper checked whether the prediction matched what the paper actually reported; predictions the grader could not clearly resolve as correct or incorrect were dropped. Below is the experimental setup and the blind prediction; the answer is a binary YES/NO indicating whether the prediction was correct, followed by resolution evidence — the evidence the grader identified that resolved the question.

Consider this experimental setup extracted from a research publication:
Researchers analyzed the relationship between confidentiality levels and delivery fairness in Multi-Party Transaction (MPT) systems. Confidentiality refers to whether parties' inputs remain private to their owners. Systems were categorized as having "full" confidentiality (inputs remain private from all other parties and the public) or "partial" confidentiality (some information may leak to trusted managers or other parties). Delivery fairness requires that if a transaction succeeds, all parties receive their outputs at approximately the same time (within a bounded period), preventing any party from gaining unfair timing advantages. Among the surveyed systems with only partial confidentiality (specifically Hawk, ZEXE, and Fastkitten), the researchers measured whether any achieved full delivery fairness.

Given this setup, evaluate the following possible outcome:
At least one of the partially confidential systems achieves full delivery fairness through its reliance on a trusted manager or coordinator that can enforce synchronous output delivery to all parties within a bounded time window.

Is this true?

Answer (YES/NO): NO